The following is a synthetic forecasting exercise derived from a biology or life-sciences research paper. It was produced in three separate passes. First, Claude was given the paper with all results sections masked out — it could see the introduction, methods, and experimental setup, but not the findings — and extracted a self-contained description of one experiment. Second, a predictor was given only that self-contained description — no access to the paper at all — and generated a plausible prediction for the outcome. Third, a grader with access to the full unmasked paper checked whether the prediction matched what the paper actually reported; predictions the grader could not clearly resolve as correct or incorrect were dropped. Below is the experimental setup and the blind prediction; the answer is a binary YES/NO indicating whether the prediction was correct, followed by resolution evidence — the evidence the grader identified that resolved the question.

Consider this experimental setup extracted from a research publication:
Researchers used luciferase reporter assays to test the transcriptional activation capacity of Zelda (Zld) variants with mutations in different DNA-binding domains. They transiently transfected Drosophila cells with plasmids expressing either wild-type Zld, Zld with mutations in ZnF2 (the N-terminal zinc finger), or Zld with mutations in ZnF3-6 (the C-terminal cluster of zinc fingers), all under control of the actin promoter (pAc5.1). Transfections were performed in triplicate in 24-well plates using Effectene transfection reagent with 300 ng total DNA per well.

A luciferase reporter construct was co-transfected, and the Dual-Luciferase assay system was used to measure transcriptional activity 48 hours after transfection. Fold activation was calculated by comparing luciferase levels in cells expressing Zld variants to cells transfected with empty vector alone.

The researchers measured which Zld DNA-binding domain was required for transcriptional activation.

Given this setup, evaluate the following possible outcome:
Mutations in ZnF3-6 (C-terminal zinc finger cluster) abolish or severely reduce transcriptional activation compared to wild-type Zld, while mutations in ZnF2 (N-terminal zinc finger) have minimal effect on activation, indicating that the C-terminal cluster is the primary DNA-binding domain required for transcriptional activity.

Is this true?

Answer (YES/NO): NO